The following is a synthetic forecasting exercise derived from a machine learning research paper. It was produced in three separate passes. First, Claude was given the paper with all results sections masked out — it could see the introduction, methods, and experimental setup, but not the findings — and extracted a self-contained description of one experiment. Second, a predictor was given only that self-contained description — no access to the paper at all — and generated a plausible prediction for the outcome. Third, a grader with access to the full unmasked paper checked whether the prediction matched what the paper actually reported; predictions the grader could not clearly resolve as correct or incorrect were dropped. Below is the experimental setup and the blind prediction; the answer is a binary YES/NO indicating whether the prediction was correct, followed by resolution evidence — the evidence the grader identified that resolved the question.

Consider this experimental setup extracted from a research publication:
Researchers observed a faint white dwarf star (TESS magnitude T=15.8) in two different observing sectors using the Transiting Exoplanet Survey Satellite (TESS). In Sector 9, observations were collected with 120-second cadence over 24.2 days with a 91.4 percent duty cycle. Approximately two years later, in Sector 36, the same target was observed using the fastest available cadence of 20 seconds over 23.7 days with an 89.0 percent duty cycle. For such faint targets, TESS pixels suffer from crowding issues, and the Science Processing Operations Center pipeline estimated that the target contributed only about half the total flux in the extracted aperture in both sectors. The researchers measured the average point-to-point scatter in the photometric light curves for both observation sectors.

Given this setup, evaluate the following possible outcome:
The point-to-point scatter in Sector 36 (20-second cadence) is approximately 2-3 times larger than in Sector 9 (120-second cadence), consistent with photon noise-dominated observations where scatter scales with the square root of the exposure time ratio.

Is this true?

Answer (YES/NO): NO